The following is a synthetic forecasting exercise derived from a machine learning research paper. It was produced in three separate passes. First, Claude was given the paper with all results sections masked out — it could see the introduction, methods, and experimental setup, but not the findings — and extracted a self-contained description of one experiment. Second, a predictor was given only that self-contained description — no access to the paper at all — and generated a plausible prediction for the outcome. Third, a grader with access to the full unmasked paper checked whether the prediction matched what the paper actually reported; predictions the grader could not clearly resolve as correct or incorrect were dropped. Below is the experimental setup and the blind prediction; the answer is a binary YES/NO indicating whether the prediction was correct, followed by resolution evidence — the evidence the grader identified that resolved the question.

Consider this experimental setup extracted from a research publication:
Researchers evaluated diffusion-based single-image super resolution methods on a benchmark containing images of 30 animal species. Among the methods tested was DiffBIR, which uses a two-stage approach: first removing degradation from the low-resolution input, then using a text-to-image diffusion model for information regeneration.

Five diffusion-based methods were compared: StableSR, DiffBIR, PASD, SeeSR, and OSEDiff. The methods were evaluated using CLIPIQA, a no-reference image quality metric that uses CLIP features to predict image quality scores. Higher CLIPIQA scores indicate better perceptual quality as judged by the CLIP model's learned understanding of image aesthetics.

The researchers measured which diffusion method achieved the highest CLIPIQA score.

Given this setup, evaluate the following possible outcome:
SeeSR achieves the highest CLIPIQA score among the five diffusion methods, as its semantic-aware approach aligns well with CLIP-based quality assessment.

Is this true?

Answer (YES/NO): NO